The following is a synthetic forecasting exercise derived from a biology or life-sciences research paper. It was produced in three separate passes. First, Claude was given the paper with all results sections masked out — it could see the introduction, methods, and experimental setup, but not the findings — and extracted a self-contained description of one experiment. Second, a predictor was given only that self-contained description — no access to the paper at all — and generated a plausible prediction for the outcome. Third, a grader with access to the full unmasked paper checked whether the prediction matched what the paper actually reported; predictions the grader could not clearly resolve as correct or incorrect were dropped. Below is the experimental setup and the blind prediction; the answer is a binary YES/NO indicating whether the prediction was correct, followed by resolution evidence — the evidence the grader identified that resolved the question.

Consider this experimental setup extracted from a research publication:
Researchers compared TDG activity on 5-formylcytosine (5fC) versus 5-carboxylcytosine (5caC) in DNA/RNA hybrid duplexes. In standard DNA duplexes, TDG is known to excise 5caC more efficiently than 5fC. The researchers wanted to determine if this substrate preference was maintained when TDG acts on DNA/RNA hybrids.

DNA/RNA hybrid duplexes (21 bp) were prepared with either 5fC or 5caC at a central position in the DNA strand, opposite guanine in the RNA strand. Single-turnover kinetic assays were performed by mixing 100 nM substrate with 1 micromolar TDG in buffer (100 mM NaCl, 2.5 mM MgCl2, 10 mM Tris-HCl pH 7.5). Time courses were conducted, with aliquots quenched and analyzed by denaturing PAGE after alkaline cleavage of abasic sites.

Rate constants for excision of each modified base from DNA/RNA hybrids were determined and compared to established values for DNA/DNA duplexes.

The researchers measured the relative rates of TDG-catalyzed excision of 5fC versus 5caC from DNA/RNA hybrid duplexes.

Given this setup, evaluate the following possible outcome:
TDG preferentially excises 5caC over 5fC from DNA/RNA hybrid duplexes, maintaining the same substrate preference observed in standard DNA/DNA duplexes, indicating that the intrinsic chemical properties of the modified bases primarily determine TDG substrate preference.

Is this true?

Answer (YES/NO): NO